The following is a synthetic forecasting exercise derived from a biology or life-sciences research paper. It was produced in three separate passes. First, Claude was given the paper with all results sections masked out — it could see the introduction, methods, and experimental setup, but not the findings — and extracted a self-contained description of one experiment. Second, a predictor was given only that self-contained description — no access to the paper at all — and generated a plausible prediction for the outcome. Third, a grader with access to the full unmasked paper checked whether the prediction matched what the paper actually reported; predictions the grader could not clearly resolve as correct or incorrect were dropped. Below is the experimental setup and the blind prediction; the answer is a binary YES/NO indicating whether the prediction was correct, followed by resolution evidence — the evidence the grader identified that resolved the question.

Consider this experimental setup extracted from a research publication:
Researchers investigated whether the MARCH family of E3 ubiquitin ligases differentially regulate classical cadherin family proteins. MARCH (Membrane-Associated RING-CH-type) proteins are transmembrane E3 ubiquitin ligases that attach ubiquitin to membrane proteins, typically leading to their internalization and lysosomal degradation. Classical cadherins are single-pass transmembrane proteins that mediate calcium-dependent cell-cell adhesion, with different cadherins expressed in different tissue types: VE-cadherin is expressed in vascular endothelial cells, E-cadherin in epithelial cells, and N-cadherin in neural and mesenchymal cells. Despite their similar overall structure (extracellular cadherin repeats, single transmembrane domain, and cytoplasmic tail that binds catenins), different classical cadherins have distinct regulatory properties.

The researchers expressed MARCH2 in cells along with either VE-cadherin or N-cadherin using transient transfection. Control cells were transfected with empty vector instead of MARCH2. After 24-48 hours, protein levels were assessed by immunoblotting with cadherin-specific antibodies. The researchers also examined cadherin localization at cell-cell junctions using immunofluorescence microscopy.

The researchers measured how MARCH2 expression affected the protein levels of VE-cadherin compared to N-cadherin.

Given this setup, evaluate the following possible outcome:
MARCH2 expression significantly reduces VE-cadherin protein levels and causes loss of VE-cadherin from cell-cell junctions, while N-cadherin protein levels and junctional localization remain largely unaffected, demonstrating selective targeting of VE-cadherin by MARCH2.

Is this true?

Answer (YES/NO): YES